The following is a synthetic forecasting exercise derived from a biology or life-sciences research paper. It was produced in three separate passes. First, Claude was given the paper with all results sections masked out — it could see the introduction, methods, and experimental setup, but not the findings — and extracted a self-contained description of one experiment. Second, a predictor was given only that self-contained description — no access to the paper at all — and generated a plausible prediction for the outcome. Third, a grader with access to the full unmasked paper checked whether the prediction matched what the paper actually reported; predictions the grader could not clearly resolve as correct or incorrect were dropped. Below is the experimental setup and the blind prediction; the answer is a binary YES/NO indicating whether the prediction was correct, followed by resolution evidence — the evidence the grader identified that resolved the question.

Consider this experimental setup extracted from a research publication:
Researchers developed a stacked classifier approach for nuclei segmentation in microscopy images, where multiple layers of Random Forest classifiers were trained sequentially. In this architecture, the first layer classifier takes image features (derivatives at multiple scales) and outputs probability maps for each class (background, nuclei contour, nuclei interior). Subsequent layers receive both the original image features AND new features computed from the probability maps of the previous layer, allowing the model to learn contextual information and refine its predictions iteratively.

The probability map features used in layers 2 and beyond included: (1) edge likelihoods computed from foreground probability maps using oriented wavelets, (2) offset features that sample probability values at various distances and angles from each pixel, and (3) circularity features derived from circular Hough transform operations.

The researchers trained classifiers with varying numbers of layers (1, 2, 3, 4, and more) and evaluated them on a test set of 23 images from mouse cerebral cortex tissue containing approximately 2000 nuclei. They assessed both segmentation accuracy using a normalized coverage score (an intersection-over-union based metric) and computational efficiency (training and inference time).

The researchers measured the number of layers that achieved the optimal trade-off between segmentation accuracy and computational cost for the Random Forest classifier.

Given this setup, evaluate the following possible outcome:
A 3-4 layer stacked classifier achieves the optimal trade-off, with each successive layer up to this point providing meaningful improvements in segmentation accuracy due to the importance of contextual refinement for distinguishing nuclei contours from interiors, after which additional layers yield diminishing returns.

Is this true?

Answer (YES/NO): NO